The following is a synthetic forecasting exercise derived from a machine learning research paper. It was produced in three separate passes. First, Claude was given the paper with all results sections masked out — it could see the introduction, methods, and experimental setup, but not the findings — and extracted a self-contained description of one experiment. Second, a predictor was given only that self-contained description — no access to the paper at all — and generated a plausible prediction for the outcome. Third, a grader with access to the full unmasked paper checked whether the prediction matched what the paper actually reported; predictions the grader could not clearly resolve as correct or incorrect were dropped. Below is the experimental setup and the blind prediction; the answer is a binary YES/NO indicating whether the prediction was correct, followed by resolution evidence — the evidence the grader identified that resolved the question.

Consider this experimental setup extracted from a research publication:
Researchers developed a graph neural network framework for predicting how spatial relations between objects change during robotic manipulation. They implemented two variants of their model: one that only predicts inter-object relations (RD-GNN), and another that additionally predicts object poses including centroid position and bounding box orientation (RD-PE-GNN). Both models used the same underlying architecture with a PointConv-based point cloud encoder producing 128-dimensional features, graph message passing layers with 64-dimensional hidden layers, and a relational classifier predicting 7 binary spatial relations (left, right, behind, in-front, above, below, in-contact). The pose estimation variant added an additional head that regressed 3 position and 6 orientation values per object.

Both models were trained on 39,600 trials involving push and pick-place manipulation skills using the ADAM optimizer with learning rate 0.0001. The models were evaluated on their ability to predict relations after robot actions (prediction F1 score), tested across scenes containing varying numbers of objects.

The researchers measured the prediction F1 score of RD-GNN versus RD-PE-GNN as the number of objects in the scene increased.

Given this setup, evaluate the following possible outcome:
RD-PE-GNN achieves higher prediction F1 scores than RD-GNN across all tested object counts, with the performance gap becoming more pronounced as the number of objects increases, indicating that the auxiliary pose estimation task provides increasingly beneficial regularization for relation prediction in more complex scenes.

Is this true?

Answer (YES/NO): NO